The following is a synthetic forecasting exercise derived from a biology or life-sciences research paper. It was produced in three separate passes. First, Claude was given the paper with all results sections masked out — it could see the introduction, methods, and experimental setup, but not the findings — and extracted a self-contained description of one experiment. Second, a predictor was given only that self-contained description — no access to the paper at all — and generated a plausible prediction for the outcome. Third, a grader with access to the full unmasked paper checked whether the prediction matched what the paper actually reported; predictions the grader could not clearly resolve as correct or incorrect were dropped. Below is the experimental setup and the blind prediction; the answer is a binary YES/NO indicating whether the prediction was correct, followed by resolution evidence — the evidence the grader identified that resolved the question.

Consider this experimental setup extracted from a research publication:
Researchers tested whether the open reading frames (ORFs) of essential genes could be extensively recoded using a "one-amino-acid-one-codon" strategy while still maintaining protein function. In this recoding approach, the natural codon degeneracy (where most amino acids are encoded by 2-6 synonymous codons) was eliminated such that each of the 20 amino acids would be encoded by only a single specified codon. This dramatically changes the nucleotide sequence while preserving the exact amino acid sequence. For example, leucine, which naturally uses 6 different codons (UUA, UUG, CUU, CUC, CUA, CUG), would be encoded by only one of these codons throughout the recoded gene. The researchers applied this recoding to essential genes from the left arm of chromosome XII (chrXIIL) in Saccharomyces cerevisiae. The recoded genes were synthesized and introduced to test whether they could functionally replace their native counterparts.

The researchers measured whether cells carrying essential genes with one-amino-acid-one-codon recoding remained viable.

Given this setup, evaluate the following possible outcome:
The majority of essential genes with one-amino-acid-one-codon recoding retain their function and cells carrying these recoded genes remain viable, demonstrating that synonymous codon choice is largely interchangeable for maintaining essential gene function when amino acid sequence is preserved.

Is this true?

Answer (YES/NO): YES